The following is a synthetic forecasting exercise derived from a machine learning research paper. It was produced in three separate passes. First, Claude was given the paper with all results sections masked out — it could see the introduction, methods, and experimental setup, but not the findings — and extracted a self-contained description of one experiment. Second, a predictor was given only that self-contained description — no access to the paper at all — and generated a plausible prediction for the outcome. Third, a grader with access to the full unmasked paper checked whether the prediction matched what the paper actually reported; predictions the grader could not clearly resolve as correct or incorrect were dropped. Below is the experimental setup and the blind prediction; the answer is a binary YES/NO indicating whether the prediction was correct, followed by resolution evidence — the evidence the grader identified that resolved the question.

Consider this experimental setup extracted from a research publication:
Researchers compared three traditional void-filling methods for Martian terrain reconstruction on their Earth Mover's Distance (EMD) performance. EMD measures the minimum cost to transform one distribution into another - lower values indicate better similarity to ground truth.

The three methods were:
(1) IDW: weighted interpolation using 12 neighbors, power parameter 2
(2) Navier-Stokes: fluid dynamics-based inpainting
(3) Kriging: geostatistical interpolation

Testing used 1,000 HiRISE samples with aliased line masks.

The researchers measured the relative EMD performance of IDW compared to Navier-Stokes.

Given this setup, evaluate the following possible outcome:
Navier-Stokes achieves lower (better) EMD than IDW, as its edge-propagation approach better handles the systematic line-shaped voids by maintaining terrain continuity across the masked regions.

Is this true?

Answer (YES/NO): YES